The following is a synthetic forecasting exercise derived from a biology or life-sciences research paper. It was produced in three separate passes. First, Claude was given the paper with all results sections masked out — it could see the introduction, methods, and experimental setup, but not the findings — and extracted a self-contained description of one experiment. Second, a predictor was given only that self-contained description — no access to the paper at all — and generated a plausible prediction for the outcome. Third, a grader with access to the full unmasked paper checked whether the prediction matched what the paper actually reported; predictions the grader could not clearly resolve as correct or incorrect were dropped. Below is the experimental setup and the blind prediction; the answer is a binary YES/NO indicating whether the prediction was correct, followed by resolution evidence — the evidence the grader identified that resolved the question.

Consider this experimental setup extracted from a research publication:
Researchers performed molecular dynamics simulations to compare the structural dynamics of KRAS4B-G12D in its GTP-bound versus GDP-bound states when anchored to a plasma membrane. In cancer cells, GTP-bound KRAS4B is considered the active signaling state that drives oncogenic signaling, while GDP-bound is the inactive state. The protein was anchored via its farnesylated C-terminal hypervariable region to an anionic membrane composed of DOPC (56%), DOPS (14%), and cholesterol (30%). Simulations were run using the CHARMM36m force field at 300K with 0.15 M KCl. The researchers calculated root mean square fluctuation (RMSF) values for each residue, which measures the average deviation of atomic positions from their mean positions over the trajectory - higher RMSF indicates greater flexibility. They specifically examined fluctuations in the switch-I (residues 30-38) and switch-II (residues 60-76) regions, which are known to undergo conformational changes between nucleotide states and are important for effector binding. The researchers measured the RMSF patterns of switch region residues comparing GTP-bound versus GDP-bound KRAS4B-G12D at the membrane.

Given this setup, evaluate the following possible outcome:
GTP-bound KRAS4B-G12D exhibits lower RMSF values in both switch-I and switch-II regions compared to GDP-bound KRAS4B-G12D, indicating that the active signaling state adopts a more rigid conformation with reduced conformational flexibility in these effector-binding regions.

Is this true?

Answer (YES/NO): YES